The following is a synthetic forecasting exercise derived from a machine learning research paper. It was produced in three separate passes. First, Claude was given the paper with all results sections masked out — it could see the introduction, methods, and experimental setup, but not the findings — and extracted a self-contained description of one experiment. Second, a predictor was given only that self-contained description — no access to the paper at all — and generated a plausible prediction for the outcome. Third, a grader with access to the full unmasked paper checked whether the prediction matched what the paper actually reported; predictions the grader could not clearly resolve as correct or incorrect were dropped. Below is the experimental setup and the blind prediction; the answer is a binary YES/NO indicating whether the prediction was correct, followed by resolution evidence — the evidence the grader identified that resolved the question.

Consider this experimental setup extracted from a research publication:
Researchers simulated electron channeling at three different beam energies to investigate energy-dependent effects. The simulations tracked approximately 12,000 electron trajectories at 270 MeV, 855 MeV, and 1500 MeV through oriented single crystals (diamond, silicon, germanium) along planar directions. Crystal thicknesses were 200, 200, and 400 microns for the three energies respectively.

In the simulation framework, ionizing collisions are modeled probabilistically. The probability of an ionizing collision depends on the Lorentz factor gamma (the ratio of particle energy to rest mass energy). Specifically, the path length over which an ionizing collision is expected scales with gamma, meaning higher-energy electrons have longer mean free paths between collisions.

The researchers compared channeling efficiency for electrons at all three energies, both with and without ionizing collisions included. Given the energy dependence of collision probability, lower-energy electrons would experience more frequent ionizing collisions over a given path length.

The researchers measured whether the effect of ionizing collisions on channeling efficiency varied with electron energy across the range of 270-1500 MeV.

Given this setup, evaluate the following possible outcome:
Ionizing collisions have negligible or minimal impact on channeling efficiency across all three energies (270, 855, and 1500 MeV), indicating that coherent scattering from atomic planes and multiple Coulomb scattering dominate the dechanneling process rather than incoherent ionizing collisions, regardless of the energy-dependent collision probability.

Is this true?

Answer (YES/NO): YES